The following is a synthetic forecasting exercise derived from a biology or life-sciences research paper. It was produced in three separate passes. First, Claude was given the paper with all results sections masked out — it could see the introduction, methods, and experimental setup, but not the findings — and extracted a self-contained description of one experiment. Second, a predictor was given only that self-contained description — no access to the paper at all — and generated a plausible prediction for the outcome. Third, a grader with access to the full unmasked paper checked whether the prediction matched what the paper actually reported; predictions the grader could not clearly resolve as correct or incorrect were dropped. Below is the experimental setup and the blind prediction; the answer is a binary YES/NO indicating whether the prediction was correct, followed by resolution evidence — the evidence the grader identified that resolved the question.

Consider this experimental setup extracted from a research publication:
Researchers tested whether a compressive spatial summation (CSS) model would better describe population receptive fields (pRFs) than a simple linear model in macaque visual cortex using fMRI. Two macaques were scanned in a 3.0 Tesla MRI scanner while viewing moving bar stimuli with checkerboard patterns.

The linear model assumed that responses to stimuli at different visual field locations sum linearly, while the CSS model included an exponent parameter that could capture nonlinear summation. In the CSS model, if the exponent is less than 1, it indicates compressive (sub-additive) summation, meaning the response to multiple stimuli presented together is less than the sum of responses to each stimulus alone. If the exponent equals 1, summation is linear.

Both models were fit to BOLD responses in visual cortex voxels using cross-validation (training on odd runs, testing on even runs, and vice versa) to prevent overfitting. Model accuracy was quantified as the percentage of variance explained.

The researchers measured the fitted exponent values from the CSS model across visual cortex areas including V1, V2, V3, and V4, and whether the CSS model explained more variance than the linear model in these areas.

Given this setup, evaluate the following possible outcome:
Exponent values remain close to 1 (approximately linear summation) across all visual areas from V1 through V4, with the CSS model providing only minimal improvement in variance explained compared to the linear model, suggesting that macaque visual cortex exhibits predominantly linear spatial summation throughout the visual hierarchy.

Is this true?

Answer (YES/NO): NO